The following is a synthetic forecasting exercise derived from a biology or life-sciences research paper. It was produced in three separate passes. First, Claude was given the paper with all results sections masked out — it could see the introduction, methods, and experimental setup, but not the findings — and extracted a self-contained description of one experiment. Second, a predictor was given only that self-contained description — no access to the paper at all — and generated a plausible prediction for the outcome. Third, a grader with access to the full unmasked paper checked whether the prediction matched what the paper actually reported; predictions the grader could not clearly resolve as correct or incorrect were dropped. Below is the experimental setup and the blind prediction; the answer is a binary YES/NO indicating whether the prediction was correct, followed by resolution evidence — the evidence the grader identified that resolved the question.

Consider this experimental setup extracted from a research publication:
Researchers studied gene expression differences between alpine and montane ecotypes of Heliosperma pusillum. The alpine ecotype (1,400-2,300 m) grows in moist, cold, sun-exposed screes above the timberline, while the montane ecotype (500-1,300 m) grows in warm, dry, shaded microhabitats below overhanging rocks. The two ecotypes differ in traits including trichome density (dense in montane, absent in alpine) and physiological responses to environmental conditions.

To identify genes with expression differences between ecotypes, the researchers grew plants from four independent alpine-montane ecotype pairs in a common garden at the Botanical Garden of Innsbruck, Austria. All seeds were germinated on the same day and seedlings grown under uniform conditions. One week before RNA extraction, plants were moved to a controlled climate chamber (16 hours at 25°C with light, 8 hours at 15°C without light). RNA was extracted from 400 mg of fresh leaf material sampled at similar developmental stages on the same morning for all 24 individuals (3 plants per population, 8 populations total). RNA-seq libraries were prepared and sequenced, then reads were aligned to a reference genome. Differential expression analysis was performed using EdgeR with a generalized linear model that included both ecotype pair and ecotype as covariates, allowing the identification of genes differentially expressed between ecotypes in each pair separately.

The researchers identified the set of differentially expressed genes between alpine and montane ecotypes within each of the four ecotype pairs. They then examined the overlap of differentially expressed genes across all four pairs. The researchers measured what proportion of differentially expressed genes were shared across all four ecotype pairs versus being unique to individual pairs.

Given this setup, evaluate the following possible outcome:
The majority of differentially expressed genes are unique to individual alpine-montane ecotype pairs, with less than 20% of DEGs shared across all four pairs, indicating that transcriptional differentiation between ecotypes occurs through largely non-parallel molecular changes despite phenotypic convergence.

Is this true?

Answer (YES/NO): YES